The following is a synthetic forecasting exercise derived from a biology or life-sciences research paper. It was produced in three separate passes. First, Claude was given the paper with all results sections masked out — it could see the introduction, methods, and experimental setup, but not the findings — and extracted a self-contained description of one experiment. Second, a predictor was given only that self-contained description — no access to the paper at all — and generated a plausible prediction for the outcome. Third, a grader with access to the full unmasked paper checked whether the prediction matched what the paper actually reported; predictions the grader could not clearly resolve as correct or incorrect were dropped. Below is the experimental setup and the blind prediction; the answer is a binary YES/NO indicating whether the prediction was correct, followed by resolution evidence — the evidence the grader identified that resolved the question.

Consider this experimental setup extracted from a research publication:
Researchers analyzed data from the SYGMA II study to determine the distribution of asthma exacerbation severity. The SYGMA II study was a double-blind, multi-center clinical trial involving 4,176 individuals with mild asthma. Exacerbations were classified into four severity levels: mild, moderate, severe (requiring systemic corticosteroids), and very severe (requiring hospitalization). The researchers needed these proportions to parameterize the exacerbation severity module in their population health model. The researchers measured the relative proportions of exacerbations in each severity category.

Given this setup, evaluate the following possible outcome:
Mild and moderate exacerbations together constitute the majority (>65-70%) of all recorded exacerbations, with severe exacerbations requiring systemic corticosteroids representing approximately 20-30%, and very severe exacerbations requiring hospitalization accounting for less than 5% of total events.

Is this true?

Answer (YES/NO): YES